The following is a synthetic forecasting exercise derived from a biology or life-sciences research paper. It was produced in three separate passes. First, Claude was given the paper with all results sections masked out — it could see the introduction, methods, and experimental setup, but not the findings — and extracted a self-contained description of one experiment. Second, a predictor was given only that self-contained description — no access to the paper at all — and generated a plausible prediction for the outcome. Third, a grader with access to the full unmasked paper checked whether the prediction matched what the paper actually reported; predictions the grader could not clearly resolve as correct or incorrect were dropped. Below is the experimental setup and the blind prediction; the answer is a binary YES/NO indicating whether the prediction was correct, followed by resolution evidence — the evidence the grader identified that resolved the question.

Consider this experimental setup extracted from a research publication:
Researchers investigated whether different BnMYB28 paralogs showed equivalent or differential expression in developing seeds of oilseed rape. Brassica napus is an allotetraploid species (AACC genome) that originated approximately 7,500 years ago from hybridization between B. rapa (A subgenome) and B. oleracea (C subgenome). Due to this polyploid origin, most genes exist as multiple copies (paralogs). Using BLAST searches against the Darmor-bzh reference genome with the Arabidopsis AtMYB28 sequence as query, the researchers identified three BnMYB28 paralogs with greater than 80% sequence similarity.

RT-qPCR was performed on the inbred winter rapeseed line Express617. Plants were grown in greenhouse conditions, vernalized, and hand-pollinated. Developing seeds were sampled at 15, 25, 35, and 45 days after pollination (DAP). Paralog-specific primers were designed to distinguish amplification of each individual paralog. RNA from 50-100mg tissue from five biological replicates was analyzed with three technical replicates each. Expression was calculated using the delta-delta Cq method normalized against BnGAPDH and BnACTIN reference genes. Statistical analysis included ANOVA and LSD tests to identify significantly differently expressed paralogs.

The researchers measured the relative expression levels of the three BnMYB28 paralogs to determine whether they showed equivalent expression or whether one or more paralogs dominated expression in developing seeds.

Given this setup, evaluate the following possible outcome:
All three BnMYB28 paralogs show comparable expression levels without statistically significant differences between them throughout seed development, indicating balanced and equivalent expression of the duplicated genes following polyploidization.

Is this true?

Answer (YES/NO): NO